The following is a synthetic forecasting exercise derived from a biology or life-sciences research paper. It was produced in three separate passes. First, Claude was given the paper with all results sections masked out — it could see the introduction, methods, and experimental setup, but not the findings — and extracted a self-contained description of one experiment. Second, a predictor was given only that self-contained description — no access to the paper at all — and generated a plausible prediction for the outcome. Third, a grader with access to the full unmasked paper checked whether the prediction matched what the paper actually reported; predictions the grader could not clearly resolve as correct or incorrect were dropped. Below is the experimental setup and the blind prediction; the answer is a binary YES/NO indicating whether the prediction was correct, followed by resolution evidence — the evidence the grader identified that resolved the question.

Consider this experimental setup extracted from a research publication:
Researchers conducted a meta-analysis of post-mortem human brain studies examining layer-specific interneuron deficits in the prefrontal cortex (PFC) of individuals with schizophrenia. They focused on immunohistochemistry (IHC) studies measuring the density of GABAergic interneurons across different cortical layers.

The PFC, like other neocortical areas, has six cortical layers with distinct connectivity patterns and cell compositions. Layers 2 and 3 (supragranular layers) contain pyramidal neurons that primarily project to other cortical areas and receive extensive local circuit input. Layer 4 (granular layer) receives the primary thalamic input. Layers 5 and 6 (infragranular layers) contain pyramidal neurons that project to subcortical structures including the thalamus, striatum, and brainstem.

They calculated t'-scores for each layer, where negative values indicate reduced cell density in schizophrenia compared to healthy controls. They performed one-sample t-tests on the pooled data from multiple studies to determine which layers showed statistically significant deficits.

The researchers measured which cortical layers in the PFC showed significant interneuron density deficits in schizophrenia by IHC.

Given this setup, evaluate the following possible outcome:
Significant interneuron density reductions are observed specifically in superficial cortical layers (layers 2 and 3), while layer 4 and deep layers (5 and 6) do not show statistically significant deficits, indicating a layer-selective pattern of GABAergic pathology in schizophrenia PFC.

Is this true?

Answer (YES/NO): YES